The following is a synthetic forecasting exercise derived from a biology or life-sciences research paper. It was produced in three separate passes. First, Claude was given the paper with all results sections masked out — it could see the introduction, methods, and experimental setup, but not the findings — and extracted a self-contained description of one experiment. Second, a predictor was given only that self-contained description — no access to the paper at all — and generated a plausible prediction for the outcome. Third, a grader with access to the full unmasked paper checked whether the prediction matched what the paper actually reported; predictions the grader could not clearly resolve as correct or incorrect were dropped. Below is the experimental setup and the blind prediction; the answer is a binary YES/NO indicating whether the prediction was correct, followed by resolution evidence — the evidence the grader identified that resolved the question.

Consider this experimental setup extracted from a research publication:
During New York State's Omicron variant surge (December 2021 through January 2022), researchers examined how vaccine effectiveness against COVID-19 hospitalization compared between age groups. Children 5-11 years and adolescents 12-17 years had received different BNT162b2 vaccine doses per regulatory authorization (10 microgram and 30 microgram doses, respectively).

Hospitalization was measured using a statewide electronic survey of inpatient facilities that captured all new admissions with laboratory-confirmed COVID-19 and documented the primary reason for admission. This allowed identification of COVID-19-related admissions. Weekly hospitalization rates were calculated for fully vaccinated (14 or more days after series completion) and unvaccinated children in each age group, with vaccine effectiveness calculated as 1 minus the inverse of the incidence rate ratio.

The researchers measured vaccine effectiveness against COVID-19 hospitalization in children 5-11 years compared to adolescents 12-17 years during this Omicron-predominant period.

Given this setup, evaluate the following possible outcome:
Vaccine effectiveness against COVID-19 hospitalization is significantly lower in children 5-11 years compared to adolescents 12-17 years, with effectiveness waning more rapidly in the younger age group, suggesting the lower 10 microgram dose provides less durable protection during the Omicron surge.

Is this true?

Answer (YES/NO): NO